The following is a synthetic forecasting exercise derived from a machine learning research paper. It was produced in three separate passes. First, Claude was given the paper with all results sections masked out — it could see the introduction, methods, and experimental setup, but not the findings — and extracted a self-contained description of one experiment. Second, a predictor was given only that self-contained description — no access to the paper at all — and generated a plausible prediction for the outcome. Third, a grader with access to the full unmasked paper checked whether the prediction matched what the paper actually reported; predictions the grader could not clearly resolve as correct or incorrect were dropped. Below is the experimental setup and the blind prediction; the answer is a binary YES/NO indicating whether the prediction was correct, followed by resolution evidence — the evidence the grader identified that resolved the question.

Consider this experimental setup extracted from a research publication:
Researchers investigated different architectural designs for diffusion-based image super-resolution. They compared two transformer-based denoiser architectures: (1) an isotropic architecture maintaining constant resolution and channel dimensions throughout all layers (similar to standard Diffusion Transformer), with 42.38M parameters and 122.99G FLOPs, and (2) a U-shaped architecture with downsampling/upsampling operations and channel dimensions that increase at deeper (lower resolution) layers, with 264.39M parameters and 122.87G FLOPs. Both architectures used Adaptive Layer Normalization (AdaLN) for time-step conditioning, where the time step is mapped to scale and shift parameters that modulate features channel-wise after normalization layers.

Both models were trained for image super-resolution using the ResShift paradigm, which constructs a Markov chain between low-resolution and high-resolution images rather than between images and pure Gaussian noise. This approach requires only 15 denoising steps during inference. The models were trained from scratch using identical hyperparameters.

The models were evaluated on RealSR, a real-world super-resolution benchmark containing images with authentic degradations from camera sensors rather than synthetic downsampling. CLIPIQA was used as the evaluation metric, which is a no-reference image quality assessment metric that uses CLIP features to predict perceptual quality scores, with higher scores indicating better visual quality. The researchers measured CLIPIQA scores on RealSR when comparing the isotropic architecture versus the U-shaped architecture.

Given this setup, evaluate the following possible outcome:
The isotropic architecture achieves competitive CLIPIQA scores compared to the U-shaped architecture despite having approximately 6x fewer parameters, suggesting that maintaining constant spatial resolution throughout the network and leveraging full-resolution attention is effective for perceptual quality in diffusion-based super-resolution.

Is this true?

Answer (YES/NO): NO